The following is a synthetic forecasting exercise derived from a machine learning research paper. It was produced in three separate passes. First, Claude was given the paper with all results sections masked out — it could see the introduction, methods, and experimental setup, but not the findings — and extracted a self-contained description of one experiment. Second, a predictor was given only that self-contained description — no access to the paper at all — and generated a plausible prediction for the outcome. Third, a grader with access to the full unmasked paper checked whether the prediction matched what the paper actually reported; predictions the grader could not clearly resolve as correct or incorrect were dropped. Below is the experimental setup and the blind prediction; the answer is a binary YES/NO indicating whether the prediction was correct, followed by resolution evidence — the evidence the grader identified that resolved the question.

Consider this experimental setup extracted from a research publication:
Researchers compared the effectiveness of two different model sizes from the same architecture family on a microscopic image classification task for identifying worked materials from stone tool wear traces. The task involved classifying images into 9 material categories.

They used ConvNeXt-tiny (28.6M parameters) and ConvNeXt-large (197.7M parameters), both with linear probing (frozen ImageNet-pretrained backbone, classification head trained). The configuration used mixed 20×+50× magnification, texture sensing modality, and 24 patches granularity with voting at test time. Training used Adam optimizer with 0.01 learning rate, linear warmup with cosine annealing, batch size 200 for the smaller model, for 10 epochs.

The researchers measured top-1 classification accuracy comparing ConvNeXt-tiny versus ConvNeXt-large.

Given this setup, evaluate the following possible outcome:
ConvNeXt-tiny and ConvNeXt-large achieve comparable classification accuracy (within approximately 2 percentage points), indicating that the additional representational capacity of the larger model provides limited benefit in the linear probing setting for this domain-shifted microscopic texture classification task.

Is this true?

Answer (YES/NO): NO